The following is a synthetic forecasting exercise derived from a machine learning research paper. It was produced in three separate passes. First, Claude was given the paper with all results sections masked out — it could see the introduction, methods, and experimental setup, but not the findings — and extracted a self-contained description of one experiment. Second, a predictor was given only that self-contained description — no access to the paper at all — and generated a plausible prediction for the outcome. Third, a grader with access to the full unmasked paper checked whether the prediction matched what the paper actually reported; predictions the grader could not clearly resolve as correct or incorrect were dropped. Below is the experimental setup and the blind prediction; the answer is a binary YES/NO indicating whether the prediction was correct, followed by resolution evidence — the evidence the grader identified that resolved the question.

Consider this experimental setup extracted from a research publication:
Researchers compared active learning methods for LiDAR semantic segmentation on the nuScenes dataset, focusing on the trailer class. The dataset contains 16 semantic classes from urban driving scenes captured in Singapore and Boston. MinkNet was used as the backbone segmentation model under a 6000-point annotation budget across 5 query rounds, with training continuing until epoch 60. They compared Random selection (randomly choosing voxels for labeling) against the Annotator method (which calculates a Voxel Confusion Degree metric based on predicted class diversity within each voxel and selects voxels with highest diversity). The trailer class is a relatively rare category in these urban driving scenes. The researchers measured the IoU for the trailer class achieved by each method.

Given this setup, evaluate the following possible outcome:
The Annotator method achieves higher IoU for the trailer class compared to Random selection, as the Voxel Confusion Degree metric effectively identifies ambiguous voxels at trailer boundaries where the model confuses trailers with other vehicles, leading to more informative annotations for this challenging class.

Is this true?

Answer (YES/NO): NO